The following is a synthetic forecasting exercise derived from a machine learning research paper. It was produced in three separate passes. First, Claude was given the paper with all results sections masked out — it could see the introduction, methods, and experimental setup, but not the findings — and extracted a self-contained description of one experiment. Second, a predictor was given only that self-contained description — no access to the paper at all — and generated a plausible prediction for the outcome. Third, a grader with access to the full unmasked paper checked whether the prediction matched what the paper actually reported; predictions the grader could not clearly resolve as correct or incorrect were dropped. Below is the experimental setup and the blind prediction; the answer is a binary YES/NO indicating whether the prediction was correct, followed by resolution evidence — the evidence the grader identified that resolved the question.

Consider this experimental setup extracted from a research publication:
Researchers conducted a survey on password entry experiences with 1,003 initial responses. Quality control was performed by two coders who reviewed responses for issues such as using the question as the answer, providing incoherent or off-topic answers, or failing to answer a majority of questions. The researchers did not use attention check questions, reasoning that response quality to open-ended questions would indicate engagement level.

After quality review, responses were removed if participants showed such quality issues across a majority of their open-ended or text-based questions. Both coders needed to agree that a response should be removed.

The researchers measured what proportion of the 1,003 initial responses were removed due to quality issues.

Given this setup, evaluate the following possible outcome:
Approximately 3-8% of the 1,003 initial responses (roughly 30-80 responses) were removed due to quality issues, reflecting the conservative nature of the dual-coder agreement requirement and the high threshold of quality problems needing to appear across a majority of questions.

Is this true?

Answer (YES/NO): NO